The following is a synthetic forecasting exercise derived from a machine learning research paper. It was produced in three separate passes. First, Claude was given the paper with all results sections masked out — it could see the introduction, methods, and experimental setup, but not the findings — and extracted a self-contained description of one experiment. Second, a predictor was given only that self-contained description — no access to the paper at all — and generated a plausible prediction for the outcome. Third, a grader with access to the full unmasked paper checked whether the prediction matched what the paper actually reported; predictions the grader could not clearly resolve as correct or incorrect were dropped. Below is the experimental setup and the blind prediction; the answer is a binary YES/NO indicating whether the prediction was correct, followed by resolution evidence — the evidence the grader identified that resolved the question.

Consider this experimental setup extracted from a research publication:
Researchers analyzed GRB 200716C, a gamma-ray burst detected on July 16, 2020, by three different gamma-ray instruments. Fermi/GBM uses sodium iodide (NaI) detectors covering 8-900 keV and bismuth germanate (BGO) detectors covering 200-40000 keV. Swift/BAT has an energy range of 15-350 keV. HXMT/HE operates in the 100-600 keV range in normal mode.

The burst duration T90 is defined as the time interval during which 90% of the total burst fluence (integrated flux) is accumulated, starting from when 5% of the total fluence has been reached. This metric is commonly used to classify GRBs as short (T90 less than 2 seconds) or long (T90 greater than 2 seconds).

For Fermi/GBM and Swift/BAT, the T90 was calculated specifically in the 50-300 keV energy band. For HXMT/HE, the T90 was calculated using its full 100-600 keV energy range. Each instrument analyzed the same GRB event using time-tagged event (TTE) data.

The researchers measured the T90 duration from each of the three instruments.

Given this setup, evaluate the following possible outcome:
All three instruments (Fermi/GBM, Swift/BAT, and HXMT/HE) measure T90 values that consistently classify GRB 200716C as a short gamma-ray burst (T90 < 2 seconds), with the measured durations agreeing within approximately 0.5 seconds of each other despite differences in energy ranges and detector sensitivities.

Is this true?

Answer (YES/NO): NO